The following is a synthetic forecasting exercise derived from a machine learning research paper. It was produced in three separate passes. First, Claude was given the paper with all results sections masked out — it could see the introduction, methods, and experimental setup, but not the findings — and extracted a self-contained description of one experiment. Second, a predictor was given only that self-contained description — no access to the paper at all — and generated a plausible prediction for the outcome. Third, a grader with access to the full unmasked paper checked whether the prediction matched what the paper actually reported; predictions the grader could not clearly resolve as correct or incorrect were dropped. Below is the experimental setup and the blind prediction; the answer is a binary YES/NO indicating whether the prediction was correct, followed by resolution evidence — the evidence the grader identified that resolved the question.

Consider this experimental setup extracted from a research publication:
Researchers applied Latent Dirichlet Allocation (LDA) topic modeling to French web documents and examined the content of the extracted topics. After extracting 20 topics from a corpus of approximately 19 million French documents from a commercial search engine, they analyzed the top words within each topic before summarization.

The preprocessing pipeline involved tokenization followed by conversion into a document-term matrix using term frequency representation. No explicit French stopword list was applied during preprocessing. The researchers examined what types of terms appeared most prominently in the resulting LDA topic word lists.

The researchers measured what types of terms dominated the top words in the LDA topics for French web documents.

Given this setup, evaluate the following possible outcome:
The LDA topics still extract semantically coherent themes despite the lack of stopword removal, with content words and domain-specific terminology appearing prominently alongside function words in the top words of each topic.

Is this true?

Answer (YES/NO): NO